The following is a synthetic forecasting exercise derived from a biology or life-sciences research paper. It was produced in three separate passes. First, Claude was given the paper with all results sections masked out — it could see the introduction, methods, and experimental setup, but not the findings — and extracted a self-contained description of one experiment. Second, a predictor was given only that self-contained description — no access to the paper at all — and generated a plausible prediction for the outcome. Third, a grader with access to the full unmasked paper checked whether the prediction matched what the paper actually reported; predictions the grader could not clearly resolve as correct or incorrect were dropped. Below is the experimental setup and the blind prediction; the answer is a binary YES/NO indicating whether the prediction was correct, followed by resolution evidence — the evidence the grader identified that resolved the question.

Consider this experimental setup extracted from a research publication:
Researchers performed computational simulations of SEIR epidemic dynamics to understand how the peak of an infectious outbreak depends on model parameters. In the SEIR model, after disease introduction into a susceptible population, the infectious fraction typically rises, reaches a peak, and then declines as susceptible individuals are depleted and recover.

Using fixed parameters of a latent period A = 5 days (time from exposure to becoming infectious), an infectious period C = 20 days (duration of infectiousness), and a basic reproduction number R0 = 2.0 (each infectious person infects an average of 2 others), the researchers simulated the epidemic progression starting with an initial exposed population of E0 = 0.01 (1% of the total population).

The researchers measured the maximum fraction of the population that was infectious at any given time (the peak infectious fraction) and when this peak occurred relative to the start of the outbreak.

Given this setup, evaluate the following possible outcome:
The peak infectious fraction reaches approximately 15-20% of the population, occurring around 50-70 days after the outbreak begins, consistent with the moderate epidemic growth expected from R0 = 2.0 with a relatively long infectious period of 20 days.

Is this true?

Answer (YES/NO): NO